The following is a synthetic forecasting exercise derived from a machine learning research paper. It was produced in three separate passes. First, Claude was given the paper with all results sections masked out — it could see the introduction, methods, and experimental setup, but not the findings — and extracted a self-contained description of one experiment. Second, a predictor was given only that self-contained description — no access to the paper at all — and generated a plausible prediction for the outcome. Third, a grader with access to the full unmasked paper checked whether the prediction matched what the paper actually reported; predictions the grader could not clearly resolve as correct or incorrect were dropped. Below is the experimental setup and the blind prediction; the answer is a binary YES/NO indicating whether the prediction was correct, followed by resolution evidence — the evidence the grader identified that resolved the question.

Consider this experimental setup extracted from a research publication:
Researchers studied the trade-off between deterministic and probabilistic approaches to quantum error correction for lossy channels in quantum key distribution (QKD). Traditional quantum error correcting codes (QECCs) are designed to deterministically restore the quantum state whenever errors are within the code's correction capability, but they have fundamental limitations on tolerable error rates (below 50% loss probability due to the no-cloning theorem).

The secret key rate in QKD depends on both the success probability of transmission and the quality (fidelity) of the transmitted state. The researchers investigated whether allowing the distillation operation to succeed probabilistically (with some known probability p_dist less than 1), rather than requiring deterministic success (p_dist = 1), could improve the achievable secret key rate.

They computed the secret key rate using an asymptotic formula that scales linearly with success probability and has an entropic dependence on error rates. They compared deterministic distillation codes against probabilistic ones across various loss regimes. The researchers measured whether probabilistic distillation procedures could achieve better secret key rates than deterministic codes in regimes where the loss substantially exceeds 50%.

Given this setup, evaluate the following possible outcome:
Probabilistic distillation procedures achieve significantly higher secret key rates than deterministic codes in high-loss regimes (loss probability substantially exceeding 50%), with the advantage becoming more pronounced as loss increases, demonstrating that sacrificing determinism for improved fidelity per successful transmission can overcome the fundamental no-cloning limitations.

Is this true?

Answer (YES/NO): NO